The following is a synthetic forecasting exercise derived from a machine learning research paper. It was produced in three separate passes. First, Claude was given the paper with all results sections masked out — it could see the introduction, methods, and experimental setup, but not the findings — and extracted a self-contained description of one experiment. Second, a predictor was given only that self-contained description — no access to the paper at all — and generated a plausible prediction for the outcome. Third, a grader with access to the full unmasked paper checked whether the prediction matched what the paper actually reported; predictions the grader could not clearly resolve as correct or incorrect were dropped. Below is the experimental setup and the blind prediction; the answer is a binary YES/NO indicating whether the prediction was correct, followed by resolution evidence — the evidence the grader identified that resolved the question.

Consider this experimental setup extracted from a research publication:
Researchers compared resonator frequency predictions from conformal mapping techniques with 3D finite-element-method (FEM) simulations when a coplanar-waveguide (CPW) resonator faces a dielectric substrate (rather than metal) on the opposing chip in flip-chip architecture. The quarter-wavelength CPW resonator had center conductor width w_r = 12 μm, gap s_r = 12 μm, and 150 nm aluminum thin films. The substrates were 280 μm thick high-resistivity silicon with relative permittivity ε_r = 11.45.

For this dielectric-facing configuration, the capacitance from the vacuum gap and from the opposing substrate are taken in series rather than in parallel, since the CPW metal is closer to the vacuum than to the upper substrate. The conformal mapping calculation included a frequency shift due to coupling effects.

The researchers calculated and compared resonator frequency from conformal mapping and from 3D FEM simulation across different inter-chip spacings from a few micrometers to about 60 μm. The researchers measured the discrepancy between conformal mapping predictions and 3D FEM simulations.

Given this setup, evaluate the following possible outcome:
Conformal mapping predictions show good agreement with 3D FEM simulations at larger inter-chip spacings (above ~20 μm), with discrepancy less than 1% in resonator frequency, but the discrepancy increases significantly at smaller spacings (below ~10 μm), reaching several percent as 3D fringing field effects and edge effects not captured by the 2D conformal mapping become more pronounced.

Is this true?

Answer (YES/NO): NO